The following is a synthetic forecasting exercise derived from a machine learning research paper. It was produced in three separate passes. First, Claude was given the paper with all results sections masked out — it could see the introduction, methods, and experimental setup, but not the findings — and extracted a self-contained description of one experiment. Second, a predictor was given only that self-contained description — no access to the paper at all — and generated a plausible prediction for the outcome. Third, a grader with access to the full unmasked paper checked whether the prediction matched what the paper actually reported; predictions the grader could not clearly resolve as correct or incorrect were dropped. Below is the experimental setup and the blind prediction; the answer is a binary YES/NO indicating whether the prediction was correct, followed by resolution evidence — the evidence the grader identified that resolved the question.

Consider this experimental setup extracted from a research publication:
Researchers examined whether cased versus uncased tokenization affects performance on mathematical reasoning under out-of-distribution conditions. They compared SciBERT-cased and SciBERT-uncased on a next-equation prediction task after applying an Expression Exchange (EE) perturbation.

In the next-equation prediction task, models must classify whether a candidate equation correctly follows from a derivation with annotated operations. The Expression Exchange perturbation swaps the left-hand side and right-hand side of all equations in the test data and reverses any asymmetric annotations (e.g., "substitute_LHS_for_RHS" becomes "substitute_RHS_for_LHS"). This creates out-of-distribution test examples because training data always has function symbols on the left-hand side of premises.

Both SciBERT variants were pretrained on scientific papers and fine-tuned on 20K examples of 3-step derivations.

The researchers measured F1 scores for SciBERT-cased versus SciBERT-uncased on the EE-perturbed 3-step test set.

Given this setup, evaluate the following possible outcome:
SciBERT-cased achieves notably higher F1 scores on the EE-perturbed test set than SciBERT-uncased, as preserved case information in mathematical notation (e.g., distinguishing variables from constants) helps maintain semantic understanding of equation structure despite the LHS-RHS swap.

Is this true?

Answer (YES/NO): NO